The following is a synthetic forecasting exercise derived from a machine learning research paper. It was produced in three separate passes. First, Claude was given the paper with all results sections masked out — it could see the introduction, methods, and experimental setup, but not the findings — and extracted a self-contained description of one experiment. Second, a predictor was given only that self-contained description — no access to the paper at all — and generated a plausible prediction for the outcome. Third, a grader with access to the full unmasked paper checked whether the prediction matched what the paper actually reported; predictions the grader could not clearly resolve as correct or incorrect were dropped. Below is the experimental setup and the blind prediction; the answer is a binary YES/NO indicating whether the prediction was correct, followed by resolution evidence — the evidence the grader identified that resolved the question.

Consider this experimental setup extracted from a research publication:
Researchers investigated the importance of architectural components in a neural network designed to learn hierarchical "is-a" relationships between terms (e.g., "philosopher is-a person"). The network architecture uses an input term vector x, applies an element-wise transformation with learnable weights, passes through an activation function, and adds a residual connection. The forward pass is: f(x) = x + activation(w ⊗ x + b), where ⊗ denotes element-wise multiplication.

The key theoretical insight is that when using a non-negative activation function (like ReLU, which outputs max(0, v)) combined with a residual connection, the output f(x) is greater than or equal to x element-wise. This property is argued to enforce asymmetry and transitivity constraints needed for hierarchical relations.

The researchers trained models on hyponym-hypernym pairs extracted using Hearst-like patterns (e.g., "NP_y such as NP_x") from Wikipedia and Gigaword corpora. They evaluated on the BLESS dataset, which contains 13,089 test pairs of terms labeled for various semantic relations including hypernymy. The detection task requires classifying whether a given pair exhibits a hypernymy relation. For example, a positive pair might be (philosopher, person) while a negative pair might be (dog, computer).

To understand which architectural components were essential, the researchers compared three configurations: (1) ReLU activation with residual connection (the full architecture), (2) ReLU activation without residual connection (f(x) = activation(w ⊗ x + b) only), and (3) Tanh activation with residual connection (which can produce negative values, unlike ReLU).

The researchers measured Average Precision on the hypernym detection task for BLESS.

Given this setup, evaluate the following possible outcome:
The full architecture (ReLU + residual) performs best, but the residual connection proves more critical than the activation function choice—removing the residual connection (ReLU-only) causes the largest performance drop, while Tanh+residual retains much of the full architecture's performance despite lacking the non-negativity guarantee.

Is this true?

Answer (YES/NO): YES